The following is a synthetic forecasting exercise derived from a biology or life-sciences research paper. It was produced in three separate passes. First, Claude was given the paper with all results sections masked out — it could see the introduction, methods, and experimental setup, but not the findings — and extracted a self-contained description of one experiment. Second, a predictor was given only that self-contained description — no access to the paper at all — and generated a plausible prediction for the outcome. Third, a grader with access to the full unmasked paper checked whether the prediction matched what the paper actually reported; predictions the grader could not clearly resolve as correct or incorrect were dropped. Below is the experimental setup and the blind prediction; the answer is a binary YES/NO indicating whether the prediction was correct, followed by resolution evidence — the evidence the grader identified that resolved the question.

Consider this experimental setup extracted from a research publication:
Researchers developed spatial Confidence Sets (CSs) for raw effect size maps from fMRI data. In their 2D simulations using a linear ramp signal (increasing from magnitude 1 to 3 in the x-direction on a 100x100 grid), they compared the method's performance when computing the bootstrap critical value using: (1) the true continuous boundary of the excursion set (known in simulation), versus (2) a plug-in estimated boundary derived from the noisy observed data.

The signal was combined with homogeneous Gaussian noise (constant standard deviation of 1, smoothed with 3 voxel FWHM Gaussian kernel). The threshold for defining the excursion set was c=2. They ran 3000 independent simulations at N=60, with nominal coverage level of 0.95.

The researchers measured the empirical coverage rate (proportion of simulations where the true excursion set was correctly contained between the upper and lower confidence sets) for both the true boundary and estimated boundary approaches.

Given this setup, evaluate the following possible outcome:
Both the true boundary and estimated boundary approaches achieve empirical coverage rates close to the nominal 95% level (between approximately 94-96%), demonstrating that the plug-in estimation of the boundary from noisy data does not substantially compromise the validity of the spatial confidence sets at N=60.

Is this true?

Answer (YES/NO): NO